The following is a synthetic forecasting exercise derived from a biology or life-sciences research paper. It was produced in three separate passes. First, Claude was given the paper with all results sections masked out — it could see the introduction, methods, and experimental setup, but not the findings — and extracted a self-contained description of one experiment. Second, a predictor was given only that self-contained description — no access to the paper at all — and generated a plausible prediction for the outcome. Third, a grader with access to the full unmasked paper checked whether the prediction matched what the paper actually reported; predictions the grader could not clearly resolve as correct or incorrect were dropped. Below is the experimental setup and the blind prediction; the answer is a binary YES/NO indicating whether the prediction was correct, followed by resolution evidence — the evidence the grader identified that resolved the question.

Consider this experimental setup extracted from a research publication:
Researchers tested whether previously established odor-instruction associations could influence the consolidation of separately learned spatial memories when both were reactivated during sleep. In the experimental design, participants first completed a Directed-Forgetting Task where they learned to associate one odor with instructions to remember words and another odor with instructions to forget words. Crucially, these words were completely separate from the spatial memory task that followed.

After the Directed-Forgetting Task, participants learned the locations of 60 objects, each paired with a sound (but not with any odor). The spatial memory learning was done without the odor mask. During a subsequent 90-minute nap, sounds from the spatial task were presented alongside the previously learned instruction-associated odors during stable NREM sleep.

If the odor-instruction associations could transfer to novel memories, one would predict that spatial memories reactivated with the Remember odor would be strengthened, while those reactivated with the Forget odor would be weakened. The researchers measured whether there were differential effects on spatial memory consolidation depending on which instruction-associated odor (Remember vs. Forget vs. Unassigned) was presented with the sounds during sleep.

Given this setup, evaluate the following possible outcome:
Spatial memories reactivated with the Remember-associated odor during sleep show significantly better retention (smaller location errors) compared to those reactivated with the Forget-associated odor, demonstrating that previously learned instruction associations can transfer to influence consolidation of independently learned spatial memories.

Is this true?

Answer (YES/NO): NO